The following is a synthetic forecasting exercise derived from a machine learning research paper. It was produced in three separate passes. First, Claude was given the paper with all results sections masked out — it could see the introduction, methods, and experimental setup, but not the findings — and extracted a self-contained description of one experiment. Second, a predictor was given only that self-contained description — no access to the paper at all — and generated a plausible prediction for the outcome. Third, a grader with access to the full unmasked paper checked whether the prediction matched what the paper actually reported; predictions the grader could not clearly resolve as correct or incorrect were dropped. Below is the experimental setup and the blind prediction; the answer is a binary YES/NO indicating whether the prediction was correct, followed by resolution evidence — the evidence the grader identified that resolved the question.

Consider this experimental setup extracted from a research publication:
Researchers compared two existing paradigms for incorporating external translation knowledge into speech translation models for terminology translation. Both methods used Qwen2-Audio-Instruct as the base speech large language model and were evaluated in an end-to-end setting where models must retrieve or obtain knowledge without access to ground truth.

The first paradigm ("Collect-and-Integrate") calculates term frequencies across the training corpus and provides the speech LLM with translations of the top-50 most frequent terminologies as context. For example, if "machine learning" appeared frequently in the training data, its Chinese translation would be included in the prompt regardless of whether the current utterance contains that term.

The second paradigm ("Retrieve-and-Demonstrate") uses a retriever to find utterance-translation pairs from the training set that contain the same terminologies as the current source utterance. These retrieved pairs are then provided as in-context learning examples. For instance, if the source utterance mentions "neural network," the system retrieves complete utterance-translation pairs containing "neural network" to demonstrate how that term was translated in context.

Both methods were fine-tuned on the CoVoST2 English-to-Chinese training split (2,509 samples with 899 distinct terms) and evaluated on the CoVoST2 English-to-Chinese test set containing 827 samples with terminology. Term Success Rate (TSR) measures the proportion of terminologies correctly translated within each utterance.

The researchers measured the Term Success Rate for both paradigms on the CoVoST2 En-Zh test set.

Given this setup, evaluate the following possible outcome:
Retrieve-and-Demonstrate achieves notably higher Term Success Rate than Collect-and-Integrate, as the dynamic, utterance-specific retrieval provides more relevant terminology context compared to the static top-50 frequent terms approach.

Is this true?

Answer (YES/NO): NO